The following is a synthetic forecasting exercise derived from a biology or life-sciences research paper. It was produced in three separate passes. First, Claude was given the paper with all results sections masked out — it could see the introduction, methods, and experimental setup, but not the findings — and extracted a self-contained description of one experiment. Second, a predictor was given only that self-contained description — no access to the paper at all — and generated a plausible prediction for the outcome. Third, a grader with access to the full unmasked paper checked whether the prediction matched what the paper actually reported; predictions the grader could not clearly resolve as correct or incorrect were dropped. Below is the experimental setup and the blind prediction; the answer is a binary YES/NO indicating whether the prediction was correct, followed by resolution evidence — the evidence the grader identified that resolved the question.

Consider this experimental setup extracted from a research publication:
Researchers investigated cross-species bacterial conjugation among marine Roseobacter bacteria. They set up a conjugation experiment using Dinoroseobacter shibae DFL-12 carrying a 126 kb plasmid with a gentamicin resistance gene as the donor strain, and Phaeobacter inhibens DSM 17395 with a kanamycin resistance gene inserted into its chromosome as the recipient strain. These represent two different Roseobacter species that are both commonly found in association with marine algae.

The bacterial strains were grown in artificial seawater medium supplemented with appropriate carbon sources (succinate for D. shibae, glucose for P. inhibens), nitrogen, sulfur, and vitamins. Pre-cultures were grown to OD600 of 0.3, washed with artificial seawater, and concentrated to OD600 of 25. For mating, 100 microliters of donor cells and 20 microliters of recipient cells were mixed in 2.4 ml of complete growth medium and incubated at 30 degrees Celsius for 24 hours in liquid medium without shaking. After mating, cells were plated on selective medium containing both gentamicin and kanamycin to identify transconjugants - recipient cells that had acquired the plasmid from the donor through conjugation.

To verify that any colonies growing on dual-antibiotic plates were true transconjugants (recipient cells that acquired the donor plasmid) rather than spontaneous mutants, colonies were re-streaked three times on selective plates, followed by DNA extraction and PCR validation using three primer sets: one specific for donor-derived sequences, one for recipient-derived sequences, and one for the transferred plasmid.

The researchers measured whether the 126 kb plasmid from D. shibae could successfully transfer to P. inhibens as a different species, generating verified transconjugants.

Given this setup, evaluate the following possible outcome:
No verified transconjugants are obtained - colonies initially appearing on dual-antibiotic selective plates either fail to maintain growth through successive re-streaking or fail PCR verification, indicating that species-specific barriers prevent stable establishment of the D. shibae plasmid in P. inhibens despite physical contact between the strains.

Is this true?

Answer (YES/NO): NO